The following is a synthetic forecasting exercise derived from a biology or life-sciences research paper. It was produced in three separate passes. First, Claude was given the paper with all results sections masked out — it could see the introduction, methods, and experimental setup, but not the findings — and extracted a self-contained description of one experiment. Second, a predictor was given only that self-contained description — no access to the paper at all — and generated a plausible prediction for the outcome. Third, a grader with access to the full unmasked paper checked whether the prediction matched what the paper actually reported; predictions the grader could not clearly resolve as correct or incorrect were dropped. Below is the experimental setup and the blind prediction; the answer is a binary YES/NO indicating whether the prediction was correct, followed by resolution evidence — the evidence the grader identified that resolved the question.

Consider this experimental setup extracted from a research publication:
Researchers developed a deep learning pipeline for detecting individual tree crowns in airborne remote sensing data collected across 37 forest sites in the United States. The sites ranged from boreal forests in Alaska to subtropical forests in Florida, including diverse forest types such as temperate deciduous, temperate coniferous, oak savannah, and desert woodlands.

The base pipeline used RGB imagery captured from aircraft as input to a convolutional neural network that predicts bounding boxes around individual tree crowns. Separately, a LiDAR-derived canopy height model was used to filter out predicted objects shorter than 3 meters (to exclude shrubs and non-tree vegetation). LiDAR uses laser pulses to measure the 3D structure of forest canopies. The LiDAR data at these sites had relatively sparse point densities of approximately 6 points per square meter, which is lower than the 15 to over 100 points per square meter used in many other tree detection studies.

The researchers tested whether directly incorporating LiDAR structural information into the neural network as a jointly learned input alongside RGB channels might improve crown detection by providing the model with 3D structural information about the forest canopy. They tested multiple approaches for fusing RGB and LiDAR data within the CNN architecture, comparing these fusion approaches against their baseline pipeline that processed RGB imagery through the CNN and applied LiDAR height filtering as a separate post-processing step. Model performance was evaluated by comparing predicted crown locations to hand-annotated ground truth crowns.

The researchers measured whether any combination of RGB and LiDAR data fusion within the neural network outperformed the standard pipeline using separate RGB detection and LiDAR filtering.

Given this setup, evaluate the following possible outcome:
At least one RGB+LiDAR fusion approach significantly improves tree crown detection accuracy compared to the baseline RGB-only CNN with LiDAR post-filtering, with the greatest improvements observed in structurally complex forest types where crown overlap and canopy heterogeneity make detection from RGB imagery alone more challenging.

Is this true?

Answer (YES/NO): NO